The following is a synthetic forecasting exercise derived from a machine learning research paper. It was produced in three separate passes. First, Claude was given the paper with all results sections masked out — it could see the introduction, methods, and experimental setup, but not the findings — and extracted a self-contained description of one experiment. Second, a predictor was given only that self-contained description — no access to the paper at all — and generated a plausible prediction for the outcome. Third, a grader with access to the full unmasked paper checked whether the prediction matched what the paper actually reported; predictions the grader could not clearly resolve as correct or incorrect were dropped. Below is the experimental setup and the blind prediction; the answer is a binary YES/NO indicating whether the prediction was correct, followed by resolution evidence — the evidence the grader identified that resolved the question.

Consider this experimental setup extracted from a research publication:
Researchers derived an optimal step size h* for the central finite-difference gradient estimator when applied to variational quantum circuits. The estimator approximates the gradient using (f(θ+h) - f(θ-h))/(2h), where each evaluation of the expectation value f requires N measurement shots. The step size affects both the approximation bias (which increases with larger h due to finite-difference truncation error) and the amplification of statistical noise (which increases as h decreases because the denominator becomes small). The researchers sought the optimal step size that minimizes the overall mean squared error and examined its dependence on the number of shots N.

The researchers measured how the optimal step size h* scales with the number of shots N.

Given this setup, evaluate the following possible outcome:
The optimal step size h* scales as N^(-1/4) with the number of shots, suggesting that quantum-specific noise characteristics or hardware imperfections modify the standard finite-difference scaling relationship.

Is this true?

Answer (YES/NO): NO